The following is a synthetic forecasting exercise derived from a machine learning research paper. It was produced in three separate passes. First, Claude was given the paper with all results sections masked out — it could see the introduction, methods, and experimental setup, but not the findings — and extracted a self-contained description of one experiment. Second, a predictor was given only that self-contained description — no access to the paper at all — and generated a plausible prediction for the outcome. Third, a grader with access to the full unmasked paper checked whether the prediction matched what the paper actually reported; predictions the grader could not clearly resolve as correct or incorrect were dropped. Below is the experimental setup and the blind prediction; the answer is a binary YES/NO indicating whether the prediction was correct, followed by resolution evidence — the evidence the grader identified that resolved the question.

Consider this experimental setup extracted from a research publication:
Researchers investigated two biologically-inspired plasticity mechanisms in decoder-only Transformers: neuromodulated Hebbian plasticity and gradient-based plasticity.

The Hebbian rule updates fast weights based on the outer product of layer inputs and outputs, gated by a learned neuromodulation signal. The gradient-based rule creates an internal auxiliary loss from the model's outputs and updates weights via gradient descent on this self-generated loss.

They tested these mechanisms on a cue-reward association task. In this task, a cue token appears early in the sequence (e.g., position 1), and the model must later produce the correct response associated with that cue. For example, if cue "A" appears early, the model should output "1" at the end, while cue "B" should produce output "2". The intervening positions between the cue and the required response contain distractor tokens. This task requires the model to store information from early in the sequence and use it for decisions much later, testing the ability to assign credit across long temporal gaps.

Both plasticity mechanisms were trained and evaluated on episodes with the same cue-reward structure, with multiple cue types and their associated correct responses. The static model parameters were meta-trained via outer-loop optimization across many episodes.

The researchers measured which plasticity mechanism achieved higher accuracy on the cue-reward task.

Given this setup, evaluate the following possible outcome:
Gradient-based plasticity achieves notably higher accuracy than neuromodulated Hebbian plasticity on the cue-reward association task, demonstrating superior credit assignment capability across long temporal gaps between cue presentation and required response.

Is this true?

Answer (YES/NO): NO